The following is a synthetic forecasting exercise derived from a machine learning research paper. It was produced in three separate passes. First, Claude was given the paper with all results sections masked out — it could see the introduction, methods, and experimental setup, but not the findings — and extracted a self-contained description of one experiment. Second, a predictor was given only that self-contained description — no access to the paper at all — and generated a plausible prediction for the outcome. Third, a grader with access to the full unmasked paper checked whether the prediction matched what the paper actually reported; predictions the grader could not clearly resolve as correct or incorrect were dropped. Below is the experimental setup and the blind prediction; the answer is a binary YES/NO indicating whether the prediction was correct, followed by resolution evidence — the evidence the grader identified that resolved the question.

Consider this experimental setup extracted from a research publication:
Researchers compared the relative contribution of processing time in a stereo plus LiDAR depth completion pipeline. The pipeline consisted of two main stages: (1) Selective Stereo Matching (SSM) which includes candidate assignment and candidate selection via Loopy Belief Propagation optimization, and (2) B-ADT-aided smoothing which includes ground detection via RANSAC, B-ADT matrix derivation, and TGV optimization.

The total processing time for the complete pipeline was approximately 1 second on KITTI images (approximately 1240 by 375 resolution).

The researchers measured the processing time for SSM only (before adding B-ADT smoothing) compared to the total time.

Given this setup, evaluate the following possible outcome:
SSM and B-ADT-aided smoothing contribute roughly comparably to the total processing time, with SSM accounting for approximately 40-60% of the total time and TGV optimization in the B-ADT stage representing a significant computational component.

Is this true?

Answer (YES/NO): NO